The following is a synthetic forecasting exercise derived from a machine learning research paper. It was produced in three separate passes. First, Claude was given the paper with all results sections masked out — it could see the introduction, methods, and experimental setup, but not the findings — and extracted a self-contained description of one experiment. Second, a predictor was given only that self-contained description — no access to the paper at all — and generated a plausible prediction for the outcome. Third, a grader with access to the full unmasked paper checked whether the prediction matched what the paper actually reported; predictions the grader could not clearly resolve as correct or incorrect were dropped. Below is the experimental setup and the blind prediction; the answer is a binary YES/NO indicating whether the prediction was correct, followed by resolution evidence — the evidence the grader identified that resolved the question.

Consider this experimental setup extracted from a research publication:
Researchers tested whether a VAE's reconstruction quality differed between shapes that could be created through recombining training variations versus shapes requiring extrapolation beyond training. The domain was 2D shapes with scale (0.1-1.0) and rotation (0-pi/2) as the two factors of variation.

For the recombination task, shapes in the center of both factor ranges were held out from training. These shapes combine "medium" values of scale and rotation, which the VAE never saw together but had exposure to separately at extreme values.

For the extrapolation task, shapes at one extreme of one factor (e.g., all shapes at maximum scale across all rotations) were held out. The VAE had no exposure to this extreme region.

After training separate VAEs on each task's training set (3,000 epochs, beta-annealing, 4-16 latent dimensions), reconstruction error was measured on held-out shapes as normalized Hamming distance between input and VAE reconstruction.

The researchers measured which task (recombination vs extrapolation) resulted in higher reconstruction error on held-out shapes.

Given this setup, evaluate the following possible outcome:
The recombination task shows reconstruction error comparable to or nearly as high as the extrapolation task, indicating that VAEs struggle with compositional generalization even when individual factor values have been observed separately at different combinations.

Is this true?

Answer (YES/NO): NO